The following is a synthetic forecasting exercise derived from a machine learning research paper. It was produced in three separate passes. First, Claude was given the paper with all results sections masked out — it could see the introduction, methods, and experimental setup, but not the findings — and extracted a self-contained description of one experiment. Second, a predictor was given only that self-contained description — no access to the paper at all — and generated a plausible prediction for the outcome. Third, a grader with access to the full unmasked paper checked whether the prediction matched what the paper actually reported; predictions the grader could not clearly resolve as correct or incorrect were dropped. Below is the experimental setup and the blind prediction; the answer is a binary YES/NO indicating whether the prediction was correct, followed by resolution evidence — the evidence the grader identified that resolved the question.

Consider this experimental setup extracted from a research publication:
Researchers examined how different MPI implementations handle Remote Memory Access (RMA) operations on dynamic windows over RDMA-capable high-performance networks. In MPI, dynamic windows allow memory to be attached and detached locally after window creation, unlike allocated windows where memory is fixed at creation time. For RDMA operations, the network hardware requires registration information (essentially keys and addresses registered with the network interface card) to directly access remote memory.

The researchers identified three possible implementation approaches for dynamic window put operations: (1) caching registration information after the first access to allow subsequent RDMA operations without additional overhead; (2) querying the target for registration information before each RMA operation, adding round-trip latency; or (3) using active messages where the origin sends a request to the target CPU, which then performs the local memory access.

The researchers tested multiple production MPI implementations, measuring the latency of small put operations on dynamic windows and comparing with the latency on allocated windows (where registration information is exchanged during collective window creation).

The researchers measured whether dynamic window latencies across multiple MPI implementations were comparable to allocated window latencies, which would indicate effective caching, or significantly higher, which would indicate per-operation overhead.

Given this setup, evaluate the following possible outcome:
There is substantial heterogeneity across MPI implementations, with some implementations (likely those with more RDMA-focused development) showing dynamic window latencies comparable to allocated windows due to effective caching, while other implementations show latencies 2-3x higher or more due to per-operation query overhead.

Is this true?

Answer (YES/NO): NO